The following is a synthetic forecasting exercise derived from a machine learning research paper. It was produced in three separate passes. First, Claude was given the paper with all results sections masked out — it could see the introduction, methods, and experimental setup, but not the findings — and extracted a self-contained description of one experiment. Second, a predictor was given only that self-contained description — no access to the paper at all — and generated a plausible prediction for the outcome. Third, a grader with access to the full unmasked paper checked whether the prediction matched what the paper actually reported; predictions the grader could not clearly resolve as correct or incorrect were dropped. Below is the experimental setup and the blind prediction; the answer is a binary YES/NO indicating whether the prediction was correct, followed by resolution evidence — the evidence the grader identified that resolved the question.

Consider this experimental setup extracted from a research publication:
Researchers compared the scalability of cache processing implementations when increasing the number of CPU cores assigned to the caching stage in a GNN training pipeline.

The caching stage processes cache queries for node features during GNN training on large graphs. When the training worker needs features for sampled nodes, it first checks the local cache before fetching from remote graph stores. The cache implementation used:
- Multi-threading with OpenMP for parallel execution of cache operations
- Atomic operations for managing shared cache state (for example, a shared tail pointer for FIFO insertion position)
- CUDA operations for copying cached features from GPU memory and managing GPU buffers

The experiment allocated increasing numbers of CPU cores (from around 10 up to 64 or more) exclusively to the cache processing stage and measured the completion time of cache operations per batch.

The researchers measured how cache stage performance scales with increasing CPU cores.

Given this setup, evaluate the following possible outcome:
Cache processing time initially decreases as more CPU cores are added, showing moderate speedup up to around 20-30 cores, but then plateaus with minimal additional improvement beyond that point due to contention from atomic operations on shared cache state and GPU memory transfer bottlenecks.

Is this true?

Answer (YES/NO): NO